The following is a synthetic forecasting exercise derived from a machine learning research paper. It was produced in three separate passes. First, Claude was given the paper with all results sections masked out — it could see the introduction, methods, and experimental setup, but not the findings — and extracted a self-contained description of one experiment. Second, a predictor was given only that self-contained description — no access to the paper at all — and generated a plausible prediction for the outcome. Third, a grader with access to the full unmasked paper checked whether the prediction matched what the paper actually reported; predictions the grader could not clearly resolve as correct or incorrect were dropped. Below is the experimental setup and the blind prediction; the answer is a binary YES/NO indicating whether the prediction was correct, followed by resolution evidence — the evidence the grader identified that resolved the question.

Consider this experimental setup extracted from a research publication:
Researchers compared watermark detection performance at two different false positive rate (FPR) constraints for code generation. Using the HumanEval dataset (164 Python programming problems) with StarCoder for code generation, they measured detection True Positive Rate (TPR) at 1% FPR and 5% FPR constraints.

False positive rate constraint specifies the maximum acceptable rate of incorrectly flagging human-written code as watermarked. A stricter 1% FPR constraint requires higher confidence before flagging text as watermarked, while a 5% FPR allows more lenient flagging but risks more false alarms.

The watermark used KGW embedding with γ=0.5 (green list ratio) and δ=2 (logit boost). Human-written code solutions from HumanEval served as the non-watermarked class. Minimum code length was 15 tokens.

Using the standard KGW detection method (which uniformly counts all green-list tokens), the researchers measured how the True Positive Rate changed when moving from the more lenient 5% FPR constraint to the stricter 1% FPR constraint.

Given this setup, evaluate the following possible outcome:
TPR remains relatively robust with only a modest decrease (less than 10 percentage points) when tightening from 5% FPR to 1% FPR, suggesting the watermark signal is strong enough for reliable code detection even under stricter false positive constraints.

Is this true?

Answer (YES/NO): NO